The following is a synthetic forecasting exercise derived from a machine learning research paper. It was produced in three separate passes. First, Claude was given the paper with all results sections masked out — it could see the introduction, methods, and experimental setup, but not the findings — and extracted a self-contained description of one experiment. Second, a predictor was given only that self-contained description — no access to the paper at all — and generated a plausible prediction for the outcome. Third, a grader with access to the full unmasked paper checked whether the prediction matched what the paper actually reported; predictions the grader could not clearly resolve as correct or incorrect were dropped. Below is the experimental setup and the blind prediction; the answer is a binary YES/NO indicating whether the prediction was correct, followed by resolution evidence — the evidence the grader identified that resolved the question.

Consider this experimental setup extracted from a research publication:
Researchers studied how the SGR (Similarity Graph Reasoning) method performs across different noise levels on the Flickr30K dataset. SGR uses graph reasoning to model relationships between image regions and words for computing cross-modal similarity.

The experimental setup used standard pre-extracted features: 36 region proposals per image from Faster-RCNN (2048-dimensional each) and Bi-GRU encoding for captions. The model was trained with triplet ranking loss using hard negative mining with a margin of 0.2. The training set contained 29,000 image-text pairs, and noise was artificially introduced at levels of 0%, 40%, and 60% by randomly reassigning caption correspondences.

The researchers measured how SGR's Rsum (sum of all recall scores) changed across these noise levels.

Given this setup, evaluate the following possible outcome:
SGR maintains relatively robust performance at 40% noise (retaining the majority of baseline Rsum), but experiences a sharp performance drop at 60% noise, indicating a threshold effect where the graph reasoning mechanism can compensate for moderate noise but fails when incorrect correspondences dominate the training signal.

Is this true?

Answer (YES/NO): NO